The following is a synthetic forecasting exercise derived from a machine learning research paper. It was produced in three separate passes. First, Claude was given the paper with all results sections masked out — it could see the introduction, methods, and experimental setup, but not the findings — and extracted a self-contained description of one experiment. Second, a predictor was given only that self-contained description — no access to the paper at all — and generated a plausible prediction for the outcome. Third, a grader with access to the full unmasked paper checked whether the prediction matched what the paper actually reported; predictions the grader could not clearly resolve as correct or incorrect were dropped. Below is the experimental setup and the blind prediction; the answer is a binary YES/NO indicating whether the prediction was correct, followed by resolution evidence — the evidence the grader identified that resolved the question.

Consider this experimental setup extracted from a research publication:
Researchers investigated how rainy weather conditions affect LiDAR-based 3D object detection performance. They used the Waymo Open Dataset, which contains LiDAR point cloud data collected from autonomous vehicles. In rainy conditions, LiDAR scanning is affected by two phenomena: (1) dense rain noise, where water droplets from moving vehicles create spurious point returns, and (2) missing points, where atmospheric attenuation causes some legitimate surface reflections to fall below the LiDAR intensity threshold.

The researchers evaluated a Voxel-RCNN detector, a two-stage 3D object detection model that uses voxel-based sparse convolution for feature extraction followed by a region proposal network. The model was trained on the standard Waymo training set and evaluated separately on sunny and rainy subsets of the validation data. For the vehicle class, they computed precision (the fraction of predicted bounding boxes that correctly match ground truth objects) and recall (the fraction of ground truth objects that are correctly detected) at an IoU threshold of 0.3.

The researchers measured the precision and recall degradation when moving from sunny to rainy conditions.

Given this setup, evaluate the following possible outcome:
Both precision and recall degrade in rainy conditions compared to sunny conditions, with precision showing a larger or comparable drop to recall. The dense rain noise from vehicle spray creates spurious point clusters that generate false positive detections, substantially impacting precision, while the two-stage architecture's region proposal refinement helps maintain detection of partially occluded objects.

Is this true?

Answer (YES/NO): YES